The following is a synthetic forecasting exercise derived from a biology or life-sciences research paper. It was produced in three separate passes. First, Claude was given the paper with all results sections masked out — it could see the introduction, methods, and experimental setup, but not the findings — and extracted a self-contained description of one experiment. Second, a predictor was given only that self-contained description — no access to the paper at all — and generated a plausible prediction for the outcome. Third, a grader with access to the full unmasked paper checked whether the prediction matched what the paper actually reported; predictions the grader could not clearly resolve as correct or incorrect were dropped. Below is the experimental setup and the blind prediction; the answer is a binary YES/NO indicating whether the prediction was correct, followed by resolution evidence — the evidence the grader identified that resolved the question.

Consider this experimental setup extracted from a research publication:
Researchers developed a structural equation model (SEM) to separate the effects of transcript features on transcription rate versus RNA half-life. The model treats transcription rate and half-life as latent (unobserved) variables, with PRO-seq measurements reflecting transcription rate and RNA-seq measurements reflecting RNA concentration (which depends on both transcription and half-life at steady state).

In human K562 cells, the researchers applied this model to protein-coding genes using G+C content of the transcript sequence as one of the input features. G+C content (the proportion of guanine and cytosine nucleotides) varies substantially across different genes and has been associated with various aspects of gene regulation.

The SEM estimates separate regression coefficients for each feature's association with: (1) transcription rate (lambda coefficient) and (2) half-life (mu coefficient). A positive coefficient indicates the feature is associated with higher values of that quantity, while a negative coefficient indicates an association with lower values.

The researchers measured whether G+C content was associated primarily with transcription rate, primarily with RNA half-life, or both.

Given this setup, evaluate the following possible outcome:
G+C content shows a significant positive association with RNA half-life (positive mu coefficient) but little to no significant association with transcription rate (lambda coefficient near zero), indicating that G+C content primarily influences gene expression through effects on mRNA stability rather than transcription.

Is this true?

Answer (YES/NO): NO